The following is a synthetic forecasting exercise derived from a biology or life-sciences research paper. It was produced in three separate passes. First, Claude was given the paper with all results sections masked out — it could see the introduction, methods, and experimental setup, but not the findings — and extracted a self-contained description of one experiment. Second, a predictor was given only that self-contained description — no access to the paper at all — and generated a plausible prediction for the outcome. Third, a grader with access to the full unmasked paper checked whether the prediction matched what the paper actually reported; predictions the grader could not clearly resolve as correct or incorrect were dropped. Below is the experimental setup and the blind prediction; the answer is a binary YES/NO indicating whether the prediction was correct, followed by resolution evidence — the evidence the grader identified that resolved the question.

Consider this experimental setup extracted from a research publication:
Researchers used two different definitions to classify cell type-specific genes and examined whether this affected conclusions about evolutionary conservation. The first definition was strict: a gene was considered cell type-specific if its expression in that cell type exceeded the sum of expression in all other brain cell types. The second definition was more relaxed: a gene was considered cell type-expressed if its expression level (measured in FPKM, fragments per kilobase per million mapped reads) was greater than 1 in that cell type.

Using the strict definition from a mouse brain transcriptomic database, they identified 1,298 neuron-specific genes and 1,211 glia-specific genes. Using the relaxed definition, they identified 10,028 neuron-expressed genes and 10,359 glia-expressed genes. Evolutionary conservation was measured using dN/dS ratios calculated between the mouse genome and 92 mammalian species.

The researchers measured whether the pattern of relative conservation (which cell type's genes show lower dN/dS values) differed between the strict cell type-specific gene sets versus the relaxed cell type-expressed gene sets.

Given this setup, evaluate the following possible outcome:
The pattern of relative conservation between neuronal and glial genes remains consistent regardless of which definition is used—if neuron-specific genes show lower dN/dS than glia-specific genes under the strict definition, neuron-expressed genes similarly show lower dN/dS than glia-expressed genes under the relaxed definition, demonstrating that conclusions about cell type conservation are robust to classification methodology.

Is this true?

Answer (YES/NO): YES